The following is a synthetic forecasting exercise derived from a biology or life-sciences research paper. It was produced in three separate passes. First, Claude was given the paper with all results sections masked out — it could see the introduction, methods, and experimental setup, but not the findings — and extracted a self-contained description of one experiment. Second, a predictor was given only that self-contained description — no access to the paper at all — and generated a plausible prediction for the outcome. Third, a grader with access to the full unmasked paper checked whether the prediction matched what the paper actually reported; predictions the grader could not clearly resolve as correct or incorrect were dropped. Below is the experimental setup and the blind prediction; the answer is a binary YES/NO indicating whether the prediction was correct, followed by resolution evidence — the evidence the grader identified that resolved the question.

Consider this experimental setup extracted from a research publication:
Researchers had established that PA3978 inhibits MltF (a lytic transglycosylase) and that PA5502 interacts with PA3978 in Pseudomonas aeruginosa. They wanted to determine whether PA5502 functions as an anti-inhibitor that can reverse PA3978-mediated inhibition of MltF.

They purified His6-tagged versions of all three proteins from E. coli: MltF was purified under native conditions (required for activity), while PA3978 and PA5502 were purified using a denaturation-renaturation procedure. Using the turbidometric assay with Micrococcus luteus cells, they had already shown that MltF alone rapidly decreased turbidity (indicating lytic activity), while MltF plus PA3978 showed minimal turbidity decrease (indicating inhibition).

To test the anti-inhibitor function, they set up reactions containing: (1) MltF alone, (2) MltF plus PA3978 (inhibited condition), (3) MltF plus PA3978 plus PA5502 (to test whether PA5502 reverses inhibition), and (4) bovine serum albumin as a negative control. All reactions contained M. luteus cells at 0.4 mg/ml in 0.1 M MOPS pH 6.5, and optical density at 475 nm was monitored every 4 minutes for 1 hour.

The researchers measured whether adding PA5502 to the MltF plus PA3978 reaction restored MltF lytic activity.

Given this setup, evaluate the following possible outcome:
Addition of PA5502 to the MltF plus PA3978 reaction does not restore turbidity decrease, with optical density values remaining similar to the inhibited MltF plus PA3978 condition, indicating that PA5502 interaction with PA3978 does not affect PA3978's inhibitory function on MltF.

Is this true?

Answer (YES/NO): NO